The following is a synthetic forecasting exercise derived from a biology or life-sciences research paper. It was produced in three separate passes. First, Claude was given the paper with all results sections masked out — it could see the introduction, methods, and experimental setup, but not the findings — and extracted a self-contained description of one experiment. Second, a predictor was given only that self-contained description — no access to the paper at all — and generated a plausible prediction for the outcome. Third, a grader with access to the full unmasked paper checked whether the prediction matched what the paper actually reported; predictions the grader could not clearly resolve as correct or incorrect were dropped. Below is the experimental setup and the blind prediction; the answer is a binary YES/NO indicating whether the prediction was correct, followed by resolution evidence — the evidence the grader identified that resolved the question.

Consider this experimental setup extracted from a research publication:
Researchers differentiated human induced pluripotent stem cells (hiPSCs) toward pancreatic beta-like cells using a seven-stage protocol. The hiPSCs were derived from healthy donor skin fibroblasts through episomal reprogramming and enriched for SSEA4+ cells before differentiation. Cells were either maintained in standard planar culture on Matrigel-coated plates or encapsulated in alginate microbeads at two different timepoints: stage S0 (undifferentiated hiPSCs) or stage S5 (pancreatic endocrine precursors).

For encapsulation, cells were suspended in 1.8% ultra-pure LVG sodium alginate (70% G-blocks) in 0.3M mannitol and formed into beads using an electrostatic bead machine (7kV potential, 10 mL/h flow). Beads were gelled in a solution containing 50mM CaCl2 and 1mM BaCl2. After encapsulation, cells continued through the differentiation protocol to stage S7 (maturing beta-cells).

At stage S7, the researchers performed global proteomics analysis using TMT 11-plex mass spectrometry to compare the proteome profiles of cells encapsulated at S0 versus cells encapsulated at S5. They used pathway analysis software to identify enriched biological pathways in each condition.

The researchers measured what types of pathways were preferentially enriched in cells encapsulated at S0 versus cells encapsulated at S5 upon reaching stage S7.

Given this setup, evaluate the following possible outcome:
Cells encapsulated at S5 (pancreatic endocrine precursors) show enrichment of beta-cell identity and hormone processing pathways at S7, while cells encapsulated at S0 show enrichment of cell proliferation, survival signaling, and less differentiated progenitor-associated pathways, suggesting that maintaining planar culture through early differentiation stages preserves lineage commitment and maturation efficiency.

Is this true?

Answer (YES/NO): NO